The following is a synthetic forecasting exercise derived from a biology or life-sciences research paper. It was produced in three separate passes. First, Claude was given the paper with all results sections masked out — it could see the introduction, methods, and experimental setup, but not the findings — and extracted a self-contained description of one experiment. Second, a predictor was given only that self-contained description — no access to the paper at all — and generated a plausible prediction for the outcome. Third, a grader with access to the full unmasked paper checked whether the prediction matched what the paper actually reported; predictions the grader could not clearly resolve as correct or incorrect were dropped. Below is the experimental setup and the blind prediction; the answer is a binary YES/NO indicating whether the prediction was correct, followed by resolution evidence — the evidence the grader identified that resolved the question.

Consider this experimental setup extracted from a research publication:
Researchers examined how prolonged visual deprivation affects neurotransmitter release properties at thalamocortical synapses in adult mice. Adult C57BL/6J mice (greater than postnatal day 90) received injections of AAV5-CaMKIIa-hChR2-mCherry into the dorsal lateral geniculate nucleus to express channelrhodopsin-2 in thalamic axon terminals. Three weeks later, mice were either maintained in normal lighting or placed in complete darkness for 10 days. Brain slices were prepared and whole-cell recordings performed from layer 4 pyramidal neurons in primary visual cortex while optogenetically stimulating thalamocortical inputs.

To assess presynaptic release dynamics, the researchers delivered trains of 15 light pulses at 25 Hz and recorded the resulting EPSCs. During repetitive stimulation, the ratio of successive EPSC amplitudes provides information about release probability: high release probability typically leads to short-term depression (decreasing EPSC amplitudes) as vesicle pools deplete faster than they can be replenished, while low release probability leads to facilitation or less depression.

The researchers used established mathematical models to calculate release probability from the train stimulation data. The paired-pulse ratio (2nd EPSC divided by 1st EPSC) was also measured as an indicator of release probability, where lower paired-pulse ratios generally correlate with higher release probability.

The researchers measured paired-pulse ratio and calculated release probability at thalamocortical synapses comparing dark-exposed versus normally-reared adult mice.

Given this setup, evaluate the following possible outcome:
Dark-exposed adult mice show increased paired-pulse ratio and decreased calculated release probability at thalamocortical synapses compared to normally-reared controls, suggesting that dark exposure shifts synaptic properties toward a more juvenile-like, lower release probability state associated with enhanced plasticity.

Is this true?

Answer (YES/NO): YES